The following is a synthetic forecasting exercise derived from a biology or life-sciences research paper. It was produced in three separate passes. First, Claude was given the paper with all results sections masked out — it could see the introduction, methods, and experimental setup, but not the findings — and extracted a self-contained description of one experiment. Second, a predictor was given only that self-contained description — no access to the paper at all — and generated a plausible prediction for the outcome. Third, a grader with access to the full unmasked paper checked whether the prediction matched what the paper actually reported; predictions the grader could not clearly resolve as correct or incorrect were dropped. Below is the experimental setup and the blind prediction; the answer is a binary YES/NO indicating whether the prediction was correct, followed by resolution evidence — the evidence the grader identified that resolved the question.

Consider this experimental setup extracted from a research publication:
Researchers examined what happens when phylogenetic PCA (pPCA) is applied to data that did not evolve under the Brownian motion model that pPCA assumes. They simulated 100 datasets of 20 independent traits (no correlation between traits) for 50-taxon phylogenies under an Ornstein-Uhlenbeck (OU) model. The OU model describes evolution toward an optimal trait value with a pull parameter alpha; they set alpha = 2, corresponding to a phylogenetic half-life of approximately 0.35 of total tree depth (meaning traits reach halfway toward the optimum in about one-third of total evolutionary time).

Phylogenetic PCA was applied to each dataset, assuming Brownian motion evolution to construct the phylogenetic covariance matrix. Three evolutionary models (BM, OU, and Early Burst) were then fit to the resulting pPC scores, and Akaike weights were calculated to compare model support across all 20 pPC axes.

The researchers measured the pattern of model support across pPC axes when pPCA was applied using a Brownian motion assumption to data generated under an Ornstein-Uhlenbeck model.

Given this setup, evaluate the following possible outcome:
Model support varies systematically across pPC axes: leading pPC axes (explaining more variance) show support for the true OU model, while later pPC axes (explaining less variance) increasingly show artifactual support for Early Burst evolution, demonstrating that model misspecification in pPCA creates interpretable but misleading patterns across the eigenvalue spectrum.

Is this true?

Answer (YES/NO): NO